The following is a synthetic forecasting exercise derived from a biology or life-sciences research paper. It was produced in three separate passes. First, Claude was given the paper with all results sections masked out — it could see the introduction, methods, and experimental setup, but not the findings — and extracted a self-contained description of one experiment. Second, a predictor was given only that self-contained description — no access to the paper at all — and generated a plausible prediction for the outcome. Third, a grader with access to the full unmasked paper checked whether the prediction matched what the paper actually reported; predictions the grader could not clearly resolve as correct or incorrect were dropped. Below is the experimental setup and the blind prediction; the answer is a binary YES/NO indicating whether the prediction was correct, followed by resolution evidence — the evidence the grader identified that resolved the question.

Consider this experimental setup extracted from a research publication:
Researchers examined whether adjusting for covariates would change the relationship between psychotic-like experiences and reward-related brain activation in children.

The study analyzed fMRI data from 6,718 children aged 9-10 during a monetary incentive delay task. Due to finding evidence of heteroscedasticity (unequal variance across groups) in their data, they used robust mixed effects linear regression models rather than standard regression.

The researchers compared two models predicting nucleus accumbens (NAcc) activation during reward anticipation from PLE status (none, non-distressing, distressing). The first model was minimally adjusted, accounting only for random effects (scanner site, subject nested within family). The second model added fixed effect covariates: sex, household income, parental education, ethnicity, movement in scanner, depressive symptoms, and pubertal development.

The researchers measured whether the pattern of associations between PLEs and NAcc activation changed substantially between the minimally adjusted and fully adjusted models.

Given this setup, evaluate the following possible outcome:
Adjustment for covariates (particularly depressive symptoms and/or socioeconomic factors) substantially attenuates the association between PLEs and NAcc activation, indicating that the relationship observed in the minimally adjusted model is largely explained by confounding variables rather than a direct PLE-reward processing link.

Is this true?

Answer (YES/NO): NO